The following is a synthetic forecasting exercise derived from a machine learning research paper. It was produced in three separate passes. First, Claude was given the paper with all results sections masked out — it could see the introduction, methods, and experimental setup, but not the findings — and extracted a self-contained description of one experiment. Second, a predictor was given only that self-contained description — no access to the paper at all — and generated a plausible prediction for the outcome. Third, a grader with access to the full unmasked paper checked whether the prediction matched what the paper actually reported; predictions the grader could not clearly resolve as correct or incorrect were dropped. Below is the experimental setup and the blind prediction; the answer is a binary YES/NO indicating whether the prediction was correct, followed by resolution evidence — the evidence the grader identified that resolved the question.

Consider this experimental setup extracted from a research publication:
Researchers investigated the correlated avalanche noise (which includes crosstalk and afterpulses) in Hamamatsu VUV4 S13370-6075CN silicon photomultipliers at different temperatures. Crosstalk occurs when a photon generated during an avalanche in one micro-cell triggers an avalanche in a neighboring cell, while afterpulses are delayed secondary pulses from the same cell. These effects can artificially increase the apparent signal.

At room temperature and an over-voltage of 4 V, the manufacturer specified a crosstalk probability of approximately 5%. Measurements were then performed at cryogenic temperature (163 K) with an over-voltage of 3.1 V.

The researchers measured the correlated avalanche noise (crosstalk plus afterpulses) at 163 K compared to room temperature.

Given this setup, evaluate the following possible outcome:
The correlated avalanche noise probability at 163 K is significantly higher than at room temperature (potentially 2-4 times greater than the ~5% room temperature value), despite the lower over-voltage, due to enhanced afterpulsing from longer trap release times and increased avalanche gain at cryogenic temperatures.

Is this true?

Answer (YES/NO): YES